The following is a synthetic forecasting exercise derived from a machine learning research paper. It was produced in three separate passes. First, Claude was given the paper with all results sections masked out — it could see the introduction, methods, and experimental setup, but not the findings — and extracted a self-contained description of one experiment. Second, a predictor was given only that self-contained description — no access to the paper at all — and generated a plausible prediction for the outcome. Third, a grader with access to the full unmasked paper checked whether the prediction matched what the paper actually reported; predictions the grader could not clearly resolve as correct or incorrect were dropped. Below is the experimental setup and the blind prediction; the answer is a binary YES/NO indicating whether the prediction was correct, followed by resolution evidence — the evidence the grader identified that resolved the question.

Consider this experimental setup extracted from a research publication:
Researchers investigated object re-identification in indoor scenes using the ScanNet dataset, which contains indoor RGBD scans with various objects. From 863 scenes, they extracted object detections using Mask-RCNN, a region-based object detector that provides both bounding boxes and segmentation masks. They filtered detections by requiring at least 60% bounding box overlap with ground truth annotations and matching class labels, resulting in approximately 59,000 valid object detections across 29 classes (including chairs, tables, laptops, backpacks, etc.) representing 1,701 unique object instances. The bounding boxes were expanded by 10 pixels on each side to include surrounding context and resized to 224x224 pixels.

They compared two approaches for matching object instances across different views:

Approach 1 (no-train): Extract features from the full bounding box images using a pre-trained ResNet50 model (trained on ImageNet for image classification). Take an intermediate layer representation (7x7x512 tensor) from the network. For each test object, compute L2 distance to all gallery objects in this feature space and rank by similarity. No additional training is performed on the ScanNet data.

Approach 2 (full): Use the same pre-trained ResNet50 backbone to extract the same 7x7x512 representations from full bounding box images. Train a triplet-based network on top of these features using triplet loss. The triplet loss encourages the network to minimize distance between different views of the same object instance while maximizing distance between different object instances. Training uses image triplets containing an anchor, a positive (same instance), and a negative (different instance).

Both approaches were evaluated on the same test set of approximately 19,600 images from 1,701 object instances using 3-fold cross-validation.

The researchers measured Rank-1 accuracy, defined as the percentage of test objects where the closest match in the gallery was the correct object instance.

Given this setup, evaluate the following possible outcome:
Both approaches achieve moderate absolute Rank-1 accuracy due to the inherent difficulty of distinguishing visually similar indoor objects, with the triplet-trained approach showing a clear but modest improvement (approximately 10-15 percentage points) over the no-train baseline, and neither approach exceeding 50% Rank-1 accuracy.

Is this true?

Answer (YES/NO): NO